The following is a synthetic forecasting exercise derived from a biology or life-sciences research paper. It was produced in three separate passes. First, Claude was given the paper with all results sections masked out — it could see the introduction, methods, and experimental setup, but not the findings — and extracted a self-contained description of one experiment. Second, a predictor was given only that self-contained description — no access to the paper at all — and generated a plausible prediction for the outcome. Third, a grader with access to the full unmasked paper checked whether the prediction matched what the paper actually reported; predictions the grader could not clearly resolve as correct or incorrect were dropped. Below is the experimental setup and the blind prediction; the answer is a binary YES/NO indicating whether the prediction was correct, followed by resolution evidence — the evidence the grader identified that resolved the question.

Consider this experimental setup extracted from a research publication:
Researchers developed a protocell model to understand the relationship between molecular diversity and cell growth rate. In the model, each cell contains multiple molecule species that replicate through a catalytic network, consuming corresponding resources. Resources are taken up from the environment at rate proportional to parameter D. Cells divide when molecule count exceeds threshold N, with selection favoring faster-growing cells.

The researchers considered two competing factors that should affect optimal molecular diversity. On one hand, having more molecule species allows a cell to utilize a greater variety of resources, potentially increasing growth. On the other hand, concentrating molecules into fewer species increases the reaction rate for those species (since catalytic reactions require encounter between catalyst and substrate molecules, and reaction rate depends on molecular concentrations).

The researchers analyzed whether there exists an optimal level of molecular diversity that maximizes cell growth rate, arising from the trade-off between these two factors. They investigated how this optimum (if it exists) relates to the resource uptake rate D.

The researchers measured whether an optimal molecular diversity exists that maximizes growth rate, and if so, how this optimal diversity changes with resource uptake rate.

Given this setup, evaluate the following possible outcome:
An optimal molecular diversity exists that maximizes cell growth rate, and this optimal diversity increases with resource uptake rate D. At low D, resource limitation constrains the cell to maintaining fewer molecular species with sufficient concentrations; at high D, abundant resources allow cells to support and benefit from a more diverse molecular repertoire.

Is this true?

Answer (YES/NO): NO